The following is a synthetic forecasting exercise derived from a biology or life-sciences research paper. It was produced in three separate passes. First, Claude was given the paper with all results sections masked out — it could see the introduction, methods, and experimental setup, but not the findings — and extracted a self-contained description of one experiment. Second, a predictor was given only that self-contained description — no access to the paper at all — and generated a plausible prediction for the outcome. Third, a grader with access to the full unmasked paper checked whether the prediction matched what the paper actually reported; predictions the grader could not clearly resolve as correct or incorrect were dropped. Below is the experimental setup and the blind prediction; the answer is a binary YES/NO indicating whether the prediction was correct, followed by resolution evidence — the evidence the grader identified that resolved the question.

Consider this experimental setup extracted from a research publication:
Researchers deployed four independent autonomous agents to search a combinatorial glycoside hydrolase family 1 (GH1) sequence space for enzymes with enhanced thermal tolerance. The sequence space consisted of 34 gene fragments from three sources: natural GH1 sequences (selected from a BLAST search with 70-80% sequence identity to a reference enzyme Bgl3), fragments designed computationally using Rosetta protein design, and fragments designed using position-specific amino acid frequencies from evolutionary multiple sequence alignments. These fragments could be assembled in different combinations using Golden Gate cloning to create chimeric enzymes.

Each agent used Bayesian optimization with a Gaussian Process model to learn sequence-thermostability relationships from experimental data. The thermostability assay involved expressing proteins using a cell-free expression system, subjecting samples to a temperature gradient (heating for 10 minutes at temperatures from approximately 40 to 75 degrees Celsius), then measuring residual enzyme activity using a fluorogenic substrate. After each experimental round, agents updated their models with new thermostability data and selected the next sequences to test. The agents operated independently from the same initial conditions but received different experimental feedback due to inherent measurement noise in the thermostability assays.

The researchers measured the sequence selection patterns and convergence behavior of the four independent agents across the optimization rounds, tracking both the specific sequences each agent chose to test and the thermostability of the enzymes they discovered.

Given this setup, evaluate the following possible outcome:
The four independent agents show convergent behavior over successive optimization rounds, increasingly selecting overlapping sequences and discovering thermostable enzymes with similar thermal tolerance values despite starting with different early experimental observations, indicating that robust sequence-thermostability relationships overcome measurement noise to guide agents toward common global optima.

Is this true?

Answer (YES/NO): YES